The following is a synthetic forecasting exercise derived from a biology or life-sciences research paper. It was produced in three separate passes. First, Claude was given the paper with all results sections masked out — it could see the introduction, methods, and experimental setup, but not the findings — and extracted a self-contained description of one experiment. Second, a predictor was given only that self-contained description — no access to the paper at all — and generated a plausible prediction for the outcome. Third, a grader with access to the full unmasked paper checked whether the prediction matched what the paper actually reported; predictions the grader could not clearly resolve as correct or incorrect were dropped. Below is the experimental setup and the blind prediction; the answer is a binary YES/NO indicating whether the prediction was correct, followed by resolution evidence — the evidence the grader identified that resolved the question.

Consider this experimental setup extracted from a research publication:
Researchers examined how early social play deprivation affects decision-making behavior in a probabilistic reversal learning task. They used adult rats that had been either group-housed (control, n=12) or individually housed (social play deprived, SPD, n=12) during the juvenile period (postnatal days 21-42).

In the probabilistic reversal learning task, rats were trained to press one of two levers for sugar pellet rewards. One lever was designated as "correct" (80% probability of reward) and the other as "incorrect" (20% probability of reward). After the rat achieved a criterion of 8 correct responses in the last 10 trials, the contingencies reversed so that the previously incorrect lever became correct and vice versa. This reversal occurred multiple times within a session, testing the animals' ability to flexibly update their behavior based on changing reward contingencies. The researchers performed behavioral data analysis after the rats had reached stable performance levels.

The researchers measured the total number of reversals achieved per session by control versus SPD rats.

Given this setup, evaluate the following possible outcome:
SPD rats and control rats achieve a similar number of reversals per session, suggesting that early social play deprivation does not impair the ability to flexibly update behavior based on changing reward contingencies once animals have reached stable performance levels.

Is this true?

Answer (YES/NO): NO